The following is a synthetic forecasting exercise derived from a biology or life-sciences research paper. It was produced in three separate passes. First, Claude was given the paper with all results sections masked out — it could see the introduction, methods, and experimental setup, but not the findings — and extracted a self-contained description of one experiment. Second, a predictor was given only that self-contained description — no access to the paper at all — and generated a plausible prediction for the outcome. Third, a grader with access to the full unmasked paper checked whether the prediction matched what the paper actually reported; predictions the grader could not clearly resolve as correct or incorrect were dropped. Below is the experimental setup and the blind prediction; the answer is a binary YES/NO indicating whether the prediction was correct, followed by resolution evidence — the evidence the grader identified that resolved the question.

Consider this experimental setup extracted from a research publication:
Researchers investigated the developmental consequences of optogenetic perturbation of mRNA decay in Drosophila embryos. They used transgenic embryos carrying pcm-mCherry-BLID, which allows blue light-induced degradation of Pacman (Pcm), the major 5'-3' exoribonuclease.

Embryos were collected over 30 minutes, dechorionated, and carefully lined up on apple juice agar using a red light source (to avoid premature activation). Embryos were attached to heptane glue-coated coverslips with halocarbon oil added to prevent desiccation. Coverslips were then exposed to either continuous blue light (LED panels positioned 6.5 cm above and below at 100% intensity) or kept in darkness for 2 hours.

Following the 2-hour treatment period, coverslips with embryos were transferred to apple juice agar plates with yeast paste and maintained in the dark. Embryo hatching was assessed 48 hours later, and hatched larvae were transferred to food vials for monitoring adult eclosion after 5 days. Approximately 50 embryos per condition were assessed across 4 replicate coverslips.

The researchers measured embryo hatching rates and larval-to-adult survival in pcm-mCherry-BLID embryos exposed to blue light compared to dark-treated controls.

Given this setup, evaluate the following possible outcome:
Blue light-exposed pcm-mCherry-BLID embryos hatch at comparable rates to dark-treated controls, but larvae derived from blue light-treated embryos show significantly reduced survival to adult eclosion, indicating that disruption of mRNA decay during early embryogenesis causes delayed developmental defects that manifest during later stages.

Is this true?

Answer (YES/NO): NO